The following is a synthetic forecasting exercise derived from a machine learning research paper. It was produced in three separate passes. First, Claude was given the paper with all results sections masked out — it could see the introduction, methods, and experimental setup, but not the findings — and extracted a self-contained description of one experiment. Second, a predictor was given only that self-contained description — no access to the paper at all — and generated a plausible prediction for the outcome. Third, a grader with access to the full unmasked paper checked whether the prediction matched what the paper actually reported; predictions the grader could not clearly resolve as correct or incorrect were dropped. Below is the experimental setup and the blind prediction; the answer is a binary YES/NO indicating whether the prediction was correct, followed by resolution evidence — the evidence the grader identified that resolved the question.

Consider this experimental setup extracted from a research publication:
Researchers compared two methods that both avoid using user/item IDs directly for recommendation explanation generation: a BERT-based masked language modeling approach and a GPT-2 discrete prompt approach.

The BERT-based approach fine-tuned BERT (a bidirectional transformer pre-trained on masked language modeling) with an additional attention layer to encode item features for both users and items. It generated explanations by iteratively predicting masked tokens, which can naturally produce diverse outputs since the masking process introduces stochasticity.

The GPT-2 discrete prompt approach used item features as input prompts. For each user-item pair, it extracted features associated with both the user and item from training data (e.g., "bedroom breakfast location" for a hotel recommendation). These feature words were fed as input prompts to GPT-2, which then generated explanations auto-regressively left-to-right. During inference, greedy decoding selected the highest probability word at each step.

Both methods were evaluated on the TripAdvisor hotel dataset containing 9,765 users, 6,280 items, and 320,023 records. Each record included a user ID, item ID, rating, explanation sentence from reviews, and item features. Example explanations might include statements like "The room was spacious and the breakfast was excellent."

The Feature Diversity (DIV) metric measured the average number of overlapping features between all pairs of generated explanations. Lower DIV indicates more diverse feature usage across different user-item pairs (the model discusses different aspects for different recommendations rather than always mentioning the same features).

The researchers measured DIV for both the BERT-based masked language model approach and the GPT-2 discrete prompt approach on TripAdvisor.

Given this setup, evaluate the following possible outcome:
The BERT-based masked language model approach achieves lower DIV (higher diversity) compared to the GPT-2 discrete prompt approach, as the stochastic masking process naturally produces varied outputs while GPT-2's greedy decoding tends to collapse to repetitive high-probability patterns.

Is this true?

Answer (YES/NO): YES